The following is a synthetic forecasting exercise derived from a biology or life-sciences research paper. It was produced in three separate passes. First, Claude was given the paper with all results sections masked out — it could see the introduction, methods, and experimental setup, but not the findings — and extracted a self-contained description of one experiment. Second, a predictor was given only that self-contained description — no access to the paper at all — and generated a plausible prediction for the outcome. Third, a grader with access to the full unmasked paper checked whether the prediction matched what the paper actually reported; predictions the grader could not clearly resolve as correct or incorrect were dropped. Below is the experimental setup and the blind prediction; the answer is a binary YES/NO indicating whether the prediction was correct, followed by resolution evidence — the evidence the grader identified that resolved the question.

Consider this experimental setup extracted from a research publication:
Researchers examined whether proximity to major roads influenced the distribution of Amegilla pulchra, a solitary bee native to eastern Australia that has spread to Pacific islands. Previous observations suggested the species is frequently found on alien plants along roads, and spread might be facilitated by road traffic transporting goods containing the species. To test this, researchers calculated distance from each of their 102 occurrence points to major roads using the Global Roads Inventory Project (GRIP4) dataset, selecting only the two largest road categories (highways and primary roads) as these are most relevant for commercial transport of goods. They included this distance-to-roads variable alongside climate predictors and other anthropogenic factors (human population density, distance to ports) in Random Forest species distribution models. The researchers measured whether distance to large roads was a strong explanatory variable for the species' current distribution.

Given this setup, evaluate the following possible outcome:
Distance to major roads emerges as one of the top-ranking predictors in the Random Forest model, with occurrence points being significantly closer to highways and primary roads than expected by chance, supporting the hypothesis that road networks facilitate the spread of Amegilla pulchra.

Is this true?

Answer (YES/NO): NO